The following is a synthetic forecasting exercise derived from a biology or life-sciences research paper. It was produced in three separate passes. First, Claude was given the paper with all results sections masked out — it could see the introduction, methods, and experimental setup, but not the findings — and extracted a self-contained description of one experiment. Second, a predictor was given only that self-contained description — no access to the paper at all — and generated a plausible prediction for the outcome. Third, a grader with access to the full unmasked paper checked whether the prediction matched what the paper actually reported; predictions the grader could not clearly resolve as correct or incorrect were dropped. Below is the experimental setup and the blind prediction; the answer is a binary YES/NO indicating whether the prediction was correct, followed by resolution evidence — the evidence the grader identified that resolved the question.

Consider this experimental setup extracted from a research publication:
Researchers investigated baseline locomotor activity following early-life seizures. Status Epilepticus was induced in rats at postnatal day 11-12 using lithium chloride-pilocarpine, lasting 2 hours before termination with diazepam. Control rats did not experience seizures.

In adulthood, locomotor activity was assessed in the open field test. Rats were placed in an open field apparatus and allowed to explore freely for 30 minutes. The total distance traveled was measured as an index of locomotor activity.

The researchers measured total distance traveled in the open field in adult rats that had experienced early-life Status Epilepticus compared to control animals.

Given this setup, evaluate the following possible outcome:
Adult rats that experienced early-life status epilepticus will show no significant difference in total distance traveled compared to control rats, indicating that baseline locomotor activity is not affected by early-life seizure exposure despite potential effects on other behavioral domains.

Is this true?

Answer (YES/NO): NO